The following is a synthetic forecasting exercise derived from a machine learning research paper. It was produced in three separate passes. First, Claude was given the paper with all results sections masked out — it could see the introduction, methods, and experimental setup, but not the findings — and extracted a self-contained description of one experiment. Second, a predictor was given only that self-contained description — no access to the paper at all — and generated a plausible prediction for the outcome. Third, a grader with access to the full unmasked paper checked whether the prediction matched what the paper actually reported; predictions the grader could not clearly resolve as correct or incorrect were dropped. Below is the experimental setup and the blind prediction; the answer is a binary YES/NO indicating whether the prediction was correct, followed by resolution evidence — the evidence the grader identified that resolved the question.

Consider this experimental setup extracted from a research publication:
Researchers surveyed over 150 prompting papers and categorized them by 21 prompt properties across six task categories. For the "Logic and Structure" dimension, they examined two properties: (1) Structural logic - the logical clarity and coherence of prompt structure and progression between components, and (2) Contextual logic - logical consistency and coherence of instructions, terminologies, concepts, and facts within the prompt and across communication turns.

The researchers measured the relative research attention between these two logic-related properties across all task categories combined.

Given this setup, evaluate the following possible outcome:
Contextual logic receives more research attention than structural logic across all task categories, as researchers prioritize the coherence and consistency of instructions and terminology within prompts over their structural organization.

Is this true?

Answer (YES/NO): NO